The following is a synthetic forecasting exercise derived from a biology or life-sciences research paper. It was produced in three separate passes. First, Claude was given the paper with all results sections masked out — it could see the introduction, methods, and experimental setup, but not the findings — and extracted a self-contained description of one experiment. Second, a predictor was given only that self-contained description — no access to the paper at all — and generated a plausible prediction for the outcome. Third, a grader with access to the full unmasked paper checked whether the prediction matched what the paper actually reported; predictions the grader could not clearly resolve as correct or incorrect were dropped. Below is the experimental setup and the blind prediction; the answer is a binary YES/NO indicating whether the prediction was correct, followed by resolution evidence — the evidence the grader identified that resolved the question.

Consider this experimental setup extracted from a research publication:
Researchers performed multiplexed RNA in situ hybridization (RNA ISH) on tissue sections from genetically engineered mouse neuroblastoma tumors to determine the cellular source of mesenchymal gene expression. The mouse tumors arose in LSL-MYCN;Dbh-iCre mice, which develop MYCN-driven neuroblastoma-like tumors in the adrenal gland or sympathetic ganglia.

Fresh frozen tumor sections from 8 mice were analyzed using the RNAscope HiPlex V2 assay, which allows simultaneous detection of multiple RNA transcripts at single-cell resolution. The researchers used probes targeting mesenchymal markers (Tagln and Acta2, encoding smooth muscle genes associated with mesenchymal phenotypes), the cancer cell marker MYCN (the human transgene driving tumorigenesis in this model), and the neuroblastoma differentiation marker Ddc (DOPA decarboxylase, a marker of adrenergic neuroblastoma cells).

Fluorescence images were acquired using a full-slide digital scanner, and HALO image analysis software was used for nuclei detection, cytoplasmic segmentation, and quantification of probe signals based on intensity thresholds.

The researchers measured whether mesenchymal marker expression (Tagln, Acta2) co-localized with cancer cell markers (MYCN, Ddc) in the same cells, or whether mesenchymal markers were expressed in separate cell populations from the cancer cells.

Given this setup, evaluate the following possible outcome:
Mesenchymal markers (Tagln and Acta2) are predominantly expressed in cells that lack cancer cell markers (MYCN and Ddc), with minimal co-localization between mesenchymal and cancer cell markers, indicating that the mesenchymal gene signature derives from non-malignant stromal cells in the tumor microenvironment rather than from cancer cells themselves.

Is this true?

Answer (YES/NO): YES